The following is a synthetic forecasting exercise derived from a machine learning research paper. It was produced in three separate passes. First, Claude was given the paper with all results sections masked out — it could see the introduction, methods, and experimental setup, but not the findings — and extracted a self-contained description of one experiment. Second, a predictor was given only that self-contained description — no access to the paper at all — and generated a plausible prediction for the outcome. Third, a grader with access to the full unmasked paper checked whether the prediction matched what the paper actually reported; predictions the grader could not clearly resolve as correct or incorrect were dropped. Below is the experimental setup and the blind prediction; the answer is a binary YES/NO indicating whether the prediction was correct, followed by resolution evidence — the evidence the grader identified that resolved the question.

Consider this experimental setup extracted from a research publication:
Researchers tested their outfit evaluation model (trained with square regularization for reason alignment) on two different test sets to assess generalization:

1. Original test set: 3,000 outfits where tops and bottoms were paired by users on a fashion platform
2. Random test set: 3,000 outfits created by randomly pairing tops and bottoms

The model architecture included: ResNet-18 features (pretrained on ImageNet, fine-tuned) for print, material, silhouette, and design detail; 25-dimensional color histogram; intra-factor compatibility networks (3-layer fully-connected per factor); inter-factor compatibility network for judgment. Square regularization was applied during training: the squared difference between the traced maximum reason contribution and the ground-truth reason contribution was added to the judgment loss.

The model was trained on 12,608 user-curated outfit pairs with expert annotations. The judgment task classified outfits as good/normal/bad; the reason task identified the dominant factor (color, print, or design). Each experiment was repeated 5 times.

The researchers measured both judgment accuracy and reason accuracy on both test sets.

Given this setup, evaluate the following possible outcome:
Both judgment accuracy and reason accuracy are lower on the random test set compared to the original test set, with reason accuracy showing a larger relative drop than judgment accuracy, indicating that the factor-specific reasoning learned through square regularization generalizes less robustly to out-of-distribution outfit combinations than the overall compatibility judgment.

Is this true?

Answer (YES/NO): NO